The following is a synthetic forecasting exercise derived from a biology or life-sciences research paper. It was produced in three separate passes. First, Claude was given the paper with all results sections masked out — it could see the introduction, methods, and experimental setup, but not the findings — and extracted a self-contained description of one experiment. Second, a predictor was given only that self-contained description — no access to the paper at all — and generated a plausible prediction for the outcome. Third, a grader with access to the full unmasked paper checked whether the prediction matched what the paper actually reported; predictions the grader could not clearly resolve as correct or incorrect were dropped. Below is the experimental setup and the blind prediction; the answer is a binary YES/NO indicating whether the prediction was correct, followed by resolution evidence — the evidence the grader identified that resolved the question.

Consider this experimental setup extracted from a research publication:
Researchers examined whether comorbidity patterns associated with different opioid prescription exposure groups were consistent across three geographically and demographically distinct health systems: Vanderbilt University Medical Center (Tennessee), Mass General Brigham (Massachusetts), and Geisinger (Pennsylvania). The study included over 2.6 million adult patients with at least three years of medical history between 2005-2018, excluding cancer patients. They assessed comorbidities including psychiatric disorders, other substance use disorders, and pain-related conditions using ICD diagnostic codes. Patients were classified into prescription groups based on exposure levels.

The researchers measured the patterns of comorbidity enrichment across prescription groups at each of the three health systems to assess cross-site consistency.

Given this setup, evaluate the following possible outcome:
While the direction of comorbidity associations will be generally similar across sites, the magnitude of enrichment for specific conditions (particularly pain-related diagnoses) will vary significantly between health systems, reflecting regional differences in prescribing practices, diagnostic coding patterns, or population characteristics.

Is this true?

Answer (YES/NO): NO